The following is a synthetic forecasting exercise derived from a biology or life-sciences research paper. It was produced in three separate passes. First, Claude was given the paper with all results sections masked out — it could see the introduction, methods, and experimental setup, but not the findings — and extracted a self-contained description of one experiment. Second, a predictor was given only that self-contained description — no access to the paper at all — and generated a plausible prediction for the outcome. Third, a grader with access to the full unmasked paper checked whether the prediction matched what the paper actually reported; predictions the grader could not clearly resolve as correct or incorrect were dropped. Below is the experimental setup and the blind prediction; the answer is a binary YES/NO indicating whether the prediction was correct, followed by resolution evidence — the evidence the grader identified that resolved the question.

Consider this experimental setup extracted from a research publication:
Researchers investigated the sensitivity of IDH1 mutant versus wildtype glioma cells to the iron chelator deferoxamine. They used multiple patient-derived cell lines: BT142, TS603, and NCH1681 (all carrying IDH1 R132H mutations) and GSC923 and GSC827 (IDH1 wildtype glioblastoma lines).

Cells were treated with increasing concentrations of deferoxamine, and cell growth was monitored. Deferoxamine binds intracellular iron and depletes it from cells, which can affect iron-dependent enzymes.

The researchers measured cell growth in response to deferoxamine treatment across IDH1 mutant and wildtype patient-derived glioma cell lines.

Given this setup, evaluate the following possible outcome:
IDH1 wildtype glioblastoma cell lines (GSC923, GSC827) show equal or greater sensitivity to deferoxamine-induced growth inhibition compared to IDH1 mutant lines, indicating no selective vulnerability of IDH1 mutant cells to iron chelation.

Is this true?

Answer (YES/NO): NO